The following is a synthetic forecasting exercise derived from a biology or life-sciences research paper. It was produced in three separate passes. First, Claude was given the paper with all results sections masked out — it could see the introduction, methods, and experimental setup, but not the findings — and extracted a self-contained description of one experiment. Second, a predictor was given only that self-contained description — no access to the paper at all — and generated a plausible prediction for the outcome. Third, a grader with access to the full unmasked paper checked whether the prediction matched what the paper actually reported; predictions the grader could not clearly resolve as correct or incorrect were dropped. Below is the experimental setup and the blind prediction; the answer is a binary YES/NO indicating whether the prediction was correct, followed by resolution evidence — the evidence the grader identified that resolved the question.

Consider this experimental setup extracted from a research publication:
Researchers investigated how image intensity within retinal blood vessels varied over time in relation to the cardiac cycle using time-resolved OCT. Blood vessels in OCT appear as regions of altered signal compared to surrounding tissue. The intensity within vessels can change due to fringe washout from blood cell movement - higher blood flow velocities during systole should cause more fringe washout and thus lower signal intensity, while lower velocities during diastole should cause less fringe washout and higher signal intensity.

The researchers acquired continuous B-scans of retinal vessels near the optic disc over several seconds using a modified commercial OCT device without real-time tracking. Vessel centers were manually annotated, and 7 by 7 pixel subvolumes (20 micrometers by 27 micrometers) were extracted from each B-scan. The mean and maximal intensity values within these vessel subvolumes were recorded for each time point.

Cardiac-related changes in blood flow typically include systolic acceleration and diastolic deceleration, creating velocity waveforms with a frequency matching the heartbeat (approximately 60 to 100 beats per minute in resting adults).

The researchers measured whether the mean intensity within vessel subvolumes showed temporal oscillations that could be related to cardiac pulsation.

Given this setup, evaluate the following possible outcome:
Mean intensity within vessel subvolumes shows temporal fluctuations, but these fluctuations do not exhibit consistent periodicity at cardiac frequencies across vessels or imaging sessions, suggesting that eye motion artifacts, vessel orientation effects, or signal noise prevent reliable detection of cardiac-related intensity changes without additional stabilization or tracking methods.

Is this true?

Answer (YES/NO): NO